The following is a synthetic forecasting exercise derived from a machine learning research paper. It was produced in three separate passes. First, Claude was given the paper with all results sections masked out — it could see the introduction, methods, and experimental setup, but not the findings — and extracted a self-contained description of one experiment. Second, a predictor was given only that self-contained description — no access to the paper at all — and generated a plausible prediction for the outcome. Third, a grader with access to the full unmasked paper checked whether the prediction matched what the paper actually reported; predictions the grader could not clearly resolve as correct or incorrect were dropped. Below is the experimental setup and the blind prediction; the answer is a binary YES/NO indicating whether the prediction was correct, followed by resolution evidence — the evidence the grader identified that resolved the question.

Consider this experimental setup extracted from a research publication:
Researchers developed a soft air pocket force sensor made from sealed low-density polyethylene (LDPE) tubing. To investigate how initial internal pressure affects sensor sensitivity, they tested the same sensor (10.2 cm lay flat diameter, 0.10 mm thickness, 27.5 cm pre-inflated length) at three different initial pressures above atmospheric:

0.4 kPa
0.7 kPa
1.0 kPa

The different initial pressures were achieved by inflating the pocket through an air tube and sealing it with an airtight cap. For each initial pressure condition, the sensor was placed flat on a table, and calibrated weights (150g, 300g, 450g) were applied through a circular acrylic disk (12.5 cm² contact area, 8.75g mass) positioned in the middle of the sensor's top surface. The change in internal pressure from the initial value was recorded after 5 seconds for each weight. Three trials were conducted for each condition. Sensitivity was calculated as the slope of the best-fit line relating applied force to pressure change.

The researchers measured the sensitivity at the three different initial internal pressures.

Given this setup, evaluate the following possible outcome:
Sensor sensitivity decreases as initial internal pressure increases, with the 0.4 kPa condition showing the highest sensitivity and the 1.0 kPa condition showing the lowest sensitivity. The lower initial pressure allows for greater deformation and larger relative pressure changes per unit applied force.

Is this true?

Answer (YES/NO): YES